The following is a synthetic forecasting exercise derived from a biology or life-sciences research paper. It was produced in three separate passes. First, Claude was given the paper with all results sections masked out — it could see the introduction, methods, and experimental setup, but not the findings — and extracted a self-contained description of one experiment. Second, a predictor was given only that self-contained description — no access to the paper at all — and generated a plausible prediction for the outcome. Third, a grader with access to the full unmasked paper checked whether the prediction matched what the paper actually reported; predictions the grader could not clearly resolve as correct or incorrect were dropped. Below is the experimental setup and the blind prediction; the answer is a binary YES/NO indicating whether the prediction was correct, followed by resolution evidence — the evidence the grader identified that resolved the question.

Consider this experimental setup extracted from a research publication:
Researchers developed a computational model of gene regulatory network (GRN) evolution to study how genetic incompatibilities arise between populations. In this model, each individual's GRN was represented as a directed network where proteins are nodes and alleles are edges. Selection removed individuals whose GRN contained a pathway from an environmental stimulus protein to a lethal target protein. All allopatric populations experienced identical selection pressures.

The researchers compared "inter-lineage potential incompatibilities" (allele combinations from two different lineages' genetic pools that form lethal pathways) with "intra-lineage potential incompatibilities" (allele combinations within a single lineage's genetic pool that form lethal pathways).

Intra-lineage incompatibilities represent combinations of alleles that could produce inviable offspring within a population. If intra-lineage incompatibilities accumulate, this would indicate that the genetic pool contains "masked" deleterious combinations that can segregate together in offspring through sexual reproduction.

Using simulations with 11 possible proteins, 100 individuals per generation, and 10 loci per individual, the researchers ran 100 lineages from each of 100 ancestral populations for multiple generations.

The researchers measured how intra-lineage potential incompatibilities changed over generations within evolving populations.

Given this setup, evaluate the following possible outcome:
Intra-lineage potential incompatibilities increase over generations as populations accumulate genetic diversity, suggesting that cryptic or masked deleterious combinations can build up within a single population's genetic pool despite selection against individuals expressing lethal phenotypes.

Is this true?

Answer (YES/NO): NO